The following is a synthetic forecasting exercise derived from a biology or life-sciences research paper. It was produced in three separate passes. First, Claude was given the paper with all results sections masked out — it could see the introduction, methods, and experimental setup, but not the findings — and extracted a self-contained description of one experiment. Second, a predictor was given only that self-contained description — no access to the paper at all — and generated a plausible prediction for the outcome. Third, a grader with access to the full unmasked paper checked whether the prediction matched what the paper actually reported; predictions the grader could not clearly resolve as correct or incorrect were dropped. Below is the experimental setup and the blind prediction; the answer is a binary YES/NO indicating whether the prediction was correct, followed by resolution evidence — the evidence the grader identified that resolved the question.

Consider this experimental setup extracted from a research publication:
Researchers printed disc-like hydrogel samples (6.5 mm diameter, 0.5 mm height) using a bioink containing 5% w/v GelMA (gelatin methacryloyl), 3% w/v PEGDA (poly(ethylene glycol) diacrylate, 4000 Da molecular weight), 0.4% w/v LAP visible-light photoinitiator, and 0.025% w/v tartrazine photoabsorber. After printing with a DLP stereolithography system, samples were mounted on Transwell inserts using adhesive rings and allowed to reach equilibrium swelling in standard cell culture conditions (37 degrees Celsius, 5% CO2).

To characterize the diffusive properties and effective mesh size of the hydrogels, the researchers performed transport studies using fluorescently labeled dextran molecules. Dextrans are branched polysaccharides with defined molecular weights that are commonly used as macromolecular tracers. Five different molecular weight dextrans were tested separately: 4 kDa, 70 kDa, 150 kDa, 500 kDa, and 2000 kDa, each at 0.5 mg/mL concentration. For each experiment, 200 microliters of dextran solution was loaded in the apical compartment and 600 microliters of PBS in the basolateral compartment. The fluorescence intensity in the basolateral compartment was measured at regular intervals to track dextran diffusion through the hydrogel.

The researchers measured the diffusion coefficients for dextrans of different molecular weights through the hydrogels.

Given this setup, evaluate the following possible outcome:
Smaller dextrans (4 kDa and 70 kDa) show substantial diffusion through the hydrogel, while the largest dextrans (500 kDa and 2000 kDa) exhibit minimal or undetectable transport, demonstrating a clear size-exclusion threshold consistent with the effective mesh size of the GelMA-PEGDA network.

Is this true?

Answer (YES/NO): YES